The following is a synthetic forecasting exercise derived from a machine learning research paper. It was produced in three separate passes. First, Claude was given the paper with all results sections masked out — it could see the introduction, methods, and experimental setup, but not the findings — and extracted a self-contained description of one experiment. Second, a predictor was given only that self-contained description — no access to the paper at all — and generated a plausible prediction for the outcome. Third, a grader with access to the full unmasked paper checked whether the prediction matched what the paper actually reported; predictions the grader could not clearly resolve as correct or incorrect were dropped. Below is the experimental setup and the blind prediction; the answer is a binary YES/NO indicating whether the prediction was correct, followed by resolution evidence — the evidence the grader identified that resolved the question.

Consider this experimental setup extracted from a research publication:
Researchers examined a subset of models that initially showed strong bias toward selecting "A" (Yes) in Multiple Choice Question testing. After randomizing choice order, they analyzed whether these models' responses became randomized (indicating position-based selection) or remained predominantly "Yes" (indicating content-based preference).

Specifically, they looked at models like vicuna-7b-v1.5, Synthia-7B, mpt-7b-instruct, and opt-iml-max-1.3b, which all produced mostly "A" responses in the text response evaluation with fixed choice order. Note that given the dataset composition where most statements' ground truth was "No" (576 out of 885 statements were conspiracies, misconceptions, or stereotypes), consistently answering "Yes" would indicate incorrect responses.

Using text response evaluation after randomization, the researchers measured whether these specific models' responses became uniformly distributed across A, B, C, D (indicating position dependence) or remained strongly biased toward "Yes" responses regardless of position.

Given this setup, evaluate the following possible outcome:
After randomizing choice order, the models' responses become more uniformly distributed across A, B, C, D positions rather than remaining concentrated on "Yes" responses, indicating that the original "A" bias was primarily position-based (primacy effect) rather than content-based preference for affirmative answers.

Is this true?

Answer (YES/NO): NO